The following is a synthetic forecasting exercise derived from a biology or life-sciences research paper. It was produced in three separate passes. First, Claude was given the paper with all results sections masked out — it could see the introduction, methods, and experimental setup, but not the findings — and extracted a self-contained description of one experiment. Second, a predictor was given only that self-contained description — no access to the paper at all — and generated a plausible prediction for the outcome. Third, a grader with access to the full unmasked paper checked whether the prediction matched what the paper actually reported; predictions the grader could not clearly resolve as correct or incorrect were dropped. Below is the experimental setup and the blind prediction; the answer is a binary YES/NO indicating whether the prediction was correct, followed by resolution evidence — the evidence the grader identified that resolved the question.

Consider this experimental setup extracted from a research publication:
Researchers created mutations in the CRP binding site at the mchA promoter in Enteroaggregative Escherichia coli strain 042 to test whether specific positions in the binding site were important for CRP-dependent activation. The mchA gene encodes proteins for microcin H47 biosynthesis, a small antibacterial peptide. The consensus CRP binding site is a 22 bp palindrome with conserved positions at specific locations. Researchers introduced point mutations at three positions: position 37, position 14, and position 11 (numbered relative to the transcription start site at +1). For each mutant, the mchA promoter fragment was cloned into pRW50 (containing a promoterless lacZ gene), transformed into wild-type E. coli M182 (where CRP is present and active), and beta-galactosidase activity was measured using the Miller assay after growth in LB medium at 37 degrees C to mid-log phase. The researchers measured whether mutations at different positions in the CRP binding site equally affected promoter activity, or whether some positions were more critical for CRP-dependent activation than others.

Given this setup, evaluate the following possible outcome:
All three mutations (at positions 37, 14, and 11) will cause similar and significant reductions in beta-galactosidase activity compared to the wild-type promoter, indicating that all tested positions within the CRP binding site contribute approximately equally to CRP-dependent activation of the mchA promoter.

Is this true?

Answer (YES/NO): NO